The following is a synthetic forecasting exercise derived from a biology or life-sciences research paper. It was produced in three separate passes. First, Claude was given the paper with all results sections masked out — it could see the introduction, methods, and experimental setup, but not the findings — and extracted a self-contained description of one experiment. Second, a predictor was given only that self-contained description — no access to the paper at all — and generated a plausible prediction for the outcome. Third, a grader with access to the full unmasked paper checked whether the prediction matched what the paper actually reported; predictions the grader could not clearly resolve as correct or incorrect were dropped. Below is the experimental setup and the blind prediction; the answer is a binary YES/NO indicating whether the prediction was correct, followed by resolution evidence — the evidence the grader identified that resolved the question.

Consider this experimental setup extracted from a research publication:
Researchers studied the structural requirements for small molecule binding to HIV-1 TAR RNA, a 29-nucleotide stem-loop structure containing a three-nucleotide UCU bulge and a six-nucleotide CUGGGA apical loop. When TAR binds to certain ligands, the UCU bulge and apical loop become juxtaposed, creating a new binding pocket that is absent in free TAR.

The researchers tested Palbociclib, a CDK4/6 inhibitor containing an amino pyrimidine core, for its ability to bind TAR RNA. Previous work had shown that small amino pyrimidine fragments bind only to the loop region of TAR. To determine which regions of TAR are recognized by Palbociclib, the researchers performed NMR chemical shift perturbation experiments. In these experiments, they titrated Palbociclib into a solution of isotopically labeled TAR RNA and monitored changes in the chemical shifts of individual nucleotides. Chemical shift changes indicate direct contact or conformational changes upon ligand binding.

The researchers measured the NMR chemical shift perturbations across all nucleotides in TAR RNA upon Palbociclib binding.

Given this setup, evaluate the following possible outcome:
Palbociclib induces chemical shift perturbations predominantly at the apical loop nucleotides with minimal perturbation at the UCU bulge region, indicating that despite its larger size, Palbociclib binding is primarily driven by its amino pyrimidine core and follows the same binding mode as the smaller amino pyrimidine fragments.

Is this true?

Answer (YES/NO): NO